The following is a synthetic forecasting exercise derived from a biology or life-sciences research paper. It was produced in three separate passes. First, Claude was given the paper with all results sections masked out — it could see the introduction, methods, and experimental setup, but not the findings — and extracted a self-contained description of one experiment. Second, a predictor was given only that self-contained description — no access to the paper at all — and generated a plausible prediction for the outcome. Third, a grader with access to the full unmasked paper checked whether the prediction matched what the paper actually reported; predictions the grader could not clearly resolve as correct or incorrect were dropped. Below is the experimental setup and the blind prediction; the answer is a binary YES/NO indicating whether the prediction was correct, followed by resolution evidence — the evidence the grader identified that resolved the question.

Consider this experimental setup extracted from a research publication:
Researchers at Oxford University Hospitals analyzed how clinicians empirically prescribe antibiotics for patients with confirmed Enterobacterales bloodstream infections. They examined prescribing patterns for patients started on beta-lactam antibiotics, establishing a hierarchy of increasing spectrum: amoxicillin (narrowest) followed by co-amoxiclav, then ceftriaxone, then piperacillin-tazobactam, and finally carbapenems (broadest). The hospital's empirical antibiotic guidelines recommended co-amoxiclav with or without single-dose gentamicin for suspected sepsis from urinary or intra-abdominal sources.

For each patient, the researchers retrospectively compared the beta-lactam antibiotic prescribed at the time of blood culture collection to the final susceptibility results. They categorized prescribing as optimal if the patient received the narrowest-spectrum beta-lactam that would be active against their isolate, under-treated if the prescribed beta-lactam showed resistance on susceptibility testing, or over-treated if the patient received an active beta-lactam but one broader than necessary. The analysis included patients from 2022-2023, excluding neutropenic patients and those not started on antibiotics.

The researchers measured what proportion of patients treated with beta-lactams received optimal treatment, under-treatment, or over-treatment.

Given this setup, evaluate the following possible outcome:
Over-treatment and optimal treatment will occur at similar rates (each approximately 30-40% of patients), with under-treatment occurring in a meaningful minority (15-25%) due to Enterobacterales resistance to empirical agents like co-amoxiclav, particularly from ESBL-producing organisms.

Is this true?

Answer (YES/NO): NO